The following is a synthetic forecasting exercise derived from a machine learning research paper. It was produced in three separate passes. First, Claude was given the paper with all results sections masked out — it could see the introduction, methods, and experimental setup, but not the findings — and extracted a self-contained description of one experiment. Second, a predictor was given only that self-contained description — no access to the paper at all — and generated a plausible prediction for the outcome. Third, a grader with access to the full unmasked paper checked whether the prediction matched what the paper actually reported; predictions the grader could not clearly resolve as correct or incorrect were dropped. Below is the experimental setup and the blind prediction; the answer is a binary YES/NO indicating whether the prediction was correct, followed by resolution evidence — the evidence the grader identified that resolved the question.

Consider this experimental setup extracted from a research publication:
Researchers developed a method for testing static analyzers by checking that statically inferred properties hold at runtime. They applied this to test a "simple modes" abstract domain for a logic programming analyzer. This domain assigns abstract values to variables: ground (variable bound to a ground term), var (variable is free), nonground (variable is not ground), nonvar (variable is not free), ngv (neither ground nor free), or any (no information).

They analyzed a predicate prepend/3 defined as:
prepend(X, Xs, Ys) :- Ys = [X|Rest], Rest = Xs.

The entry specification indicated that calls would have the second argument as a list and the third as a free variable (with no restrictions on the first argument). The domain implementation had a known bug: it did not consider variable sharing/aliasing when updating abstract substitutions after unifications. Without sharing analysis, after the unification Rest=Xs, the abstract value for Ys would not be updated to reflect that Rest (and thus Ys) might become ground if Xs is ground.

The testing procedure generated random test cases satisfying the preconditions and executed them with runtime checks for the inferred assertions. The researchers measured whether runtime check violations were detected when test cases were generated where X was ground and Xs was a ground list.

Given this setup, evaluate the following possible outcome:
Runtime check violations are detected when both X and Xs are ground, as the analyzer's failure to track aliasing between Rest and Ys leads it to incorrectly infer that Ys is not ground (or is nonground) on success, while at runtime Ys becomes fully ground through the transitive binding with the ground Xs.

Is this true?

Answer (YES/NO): YES